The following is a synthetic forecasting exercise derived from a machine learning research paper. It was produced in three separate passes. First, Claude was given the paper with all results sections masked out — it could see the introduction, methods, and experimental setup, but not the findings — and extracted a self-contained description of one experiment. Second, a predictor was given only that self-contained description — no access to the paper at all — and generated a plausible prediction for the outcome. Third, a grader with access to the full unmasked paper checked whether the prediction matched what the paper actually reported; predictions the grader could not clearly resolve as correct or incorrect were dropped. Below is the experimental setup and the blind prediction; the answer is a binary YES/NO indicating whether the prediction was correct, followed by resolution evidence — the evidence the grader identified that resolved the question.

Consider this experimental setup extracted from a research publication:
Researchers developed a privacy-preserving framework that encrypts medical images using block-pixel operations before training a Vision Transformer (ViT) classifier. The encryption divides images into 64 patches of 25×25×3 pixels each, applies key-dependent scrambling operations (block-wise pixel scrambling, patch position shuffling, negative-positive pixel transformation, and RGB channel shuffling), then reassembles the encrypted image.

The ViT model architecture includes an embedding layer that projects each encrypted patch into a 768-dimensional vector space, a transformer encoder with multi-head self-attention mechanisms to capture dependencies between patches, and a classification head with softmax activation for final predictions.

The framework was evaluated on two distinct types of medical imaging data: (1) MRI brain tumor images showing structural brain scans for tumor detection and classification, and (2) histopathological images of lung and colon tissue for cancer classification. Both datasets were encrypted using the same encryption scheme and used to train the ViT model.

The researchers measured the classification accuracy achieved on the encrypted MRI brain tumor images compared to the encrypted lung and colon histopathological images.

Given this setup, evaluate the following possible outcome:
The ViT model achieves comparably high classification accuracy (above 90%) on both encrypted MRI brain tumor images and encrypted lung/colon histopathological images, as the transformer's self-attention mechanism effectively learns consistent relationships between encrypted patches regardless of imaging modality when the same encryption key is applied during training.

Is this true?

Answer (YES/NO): YES